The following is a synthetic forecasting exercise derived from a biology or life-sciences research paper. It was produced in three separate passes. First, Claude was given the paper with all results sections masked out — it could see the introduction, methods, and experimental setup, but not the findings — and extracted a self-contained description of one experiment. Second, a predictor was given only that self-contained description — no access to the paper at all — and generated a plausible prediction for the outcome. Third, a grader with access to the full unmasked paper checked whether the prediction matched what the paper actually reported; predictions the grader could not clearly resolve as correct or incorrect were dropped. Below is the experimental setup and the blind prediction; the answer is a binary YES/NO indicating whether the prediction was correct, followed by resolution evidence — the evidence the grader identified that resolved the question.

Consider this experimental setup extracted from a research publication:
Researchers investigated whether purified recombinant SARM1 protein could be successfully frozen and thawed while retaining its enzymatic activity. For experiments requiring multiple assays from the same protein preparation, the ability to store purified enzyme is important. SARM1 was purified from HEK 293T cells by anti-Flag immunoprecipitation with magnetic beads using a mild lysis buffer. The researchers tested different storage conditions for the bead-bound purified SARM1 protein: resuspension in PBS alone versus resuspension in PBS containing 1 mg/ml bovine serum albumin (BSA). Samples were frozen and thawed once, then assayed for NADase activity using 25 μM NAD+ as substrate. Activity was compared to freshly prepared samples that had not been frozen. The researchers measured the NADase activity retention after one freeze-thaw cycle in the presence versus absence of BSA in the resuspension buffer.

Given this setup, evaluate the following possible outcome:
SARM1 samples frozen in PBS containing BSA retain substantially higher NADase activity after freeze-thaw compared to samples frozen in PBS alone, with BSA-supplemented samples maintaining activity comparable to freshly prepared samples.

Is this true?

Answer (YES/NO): YES